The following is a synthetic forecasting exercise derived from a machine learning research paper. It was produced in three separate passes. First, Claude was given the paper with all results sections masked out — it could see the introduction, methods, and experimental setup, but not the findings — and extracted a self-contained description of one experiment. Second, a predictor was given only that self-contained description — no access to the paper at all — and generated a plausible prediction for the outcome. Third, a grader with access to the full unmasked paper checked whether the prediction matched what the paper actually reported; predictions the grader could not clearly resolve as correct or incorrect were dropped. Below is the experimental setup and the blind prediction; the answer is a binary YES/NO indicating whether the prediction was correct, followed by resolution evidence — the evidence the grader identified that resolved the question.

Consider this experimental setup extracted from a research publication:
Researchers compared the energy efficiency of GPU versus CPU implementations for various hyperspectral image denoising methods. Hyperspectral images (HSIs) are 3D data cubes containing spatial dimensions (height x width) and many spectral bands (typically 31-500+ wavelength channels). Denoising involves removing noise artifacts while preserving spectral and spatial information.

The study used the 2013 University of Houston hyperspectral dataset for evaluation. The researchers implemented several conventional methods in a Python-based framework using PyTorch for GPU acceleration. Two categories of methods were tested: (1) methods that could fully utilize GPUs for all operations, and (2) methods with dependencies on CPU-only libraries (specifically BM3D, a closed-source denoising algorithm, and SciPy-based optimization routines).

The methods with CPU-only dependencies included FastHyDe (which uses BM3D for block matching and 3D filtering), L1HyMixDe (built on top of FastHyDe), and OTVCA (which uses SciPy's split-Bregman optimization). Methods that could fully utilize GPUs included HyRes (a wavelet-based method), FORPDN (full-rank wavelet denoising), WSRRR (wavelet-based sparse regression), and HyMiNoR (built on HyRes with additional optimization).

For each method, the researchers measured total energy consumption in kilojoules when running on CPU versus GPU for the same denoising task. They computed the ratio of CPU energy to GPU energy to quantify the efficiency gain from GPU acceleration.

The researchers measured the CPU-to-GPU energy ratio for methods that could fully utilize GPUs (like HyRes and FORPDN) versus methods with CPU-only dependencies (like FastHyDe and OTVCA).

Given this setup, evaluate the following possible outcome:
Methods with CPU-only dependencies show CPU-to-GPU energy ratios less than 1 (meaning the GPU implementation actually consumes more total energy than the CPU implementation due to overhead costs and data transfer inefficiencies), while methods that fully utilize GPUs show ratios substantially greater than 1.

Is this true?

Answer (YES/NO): NO